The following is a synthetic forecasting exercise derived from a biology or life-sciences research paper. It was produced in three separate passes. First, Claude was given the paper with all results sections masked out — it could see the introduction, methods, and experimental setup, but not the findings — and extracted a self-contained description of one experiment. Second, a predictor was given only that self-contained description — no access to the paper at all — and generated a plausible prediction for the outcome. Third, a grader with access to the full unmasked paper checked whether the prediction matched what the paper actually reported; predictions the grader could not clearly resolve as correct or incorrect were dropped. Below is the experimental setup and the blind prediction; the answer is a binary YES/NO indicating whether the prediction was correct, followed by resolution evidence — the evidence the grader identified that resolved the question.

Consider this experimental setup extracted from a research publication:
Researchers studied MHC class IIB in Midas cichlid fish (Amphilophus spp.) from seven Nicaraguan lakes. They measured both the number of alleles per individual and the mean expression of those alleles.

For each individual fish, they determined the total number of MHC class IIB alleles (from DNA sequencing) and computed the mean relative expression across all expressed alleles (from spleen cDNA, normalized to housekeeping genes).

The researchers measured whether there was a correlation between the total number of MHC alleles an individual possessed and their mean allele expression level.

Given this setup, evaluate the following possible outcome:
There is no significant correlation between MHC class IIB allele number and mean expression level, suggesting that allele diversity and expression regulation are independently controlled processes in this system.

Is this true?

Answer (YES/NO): NO